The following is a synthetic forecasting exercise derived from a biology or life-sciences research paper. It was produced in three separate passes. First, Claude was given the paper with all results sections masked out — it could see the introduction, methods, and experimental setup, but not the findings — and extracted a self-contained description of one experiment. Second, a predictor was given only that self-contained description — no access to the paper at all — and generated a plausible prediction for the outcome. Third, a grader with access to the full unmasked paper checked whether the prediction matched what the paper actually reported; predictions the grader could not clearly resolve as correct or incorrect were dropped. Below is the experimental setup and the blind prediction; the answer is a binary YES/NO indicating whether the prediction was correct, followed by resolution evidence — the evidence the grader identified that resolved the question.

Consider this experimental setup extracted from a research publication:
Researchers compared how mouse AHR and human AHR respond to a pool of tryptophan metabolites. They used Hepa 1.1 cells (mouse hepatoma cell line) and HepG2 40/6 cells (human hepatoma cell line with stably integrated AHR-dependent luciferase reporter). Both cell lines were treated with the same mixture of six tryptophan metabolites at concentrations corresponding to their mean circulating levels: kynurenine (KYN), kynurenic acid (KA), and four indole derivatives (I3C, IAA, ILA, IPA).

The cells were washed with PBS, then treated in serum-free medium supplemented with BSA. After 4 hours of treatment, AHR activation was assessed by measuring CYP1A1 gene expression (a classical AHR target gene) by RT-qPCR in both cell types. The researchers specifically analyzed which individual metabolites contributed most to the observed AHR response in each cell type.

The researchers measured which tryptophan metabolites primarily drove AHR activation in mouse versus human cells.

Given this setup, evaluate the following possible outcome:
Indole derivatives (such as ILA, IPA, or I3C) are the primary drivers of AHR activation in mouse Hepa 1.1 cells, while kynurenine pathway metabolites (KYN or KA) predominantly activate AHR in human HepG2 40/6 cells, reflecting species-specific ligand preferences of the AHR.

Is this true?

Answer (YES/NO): NO